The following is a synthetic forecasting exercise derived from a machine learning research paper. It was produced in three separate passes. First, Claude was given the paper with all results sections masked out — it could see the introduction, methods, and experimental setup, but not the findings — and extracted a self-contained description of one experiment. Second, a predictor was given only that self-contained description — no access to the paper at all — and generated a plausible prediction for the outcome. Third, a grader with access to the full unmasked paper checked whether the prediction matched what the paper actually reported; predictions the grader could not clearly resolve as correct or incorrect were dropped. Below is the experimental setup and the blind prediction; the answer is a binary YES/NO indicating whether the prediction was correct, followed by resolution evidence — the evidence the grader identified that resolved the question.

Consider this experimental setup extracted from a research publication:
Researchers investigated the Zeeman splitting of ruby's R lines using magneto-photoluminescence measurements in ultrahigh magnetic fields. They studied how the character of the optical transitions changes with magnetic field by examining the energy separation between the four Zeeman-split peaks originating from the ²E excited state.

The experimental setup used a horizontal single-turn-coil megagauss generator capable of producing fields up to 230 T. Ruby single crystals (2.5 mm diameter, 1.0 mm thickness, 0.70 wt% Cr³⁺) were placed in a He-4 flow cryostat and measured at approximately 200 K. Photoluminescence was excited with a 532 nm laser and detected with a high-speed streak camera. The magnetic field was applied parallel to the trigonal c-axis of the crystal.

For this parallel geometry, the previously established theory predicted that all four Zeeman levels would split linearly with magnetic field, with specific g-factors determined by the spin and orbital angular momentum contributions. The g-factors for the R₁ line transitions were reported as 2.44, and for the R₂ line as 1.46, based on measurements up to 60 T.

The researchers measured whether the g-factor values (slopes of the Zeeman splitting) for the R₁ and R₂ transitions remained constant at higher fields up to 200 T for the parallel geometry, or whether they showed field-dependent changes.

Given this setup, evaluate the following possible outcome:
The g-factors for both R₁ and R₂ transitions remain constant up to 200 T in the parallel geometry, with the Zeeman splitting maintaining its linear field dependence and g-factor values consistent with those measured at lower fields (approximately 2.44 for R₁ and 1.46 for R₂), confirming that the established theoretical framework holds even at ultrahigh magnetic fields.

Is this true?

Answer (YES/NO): NO